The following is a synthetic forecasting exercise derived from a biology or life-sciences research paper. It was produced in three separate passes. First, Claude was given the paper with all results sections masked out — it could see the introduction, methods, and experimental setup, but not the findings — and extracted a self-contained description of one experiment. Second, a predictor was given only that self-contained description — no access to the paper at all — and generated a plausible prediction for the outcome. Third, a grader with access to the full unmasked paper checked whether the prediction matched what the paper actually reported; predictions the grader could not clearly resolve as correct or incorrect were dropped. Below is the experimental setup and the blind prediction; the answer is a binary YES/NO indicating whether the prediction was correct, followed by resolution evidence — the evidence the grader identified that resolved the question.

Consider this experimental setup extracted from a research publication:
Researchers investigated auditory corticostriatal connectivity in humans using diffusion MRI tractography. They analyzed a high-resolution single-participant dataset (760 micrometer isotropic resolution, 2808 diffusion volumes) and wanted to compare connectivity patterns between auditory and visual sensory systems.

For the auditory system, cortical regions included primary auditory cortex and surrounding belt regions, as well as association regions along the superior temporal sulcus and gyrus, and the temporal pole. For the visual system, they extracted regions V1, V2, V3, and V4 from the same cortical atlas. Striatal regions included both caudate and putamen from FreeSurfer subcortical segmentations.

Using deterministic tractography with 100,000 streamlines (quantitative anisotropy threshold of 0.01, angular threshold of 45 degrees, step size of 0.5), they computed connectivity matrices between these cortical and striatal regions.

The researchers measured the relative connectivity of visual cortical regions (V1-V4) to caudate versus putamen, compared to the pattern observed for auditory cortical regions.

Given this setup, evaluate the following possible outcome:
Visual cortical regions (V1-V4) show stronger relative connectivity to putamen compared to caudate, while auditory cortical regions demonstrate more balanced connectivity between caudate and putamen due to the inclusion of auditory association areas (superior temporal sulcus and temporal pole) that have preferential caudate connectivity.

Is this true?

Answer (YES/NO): NO